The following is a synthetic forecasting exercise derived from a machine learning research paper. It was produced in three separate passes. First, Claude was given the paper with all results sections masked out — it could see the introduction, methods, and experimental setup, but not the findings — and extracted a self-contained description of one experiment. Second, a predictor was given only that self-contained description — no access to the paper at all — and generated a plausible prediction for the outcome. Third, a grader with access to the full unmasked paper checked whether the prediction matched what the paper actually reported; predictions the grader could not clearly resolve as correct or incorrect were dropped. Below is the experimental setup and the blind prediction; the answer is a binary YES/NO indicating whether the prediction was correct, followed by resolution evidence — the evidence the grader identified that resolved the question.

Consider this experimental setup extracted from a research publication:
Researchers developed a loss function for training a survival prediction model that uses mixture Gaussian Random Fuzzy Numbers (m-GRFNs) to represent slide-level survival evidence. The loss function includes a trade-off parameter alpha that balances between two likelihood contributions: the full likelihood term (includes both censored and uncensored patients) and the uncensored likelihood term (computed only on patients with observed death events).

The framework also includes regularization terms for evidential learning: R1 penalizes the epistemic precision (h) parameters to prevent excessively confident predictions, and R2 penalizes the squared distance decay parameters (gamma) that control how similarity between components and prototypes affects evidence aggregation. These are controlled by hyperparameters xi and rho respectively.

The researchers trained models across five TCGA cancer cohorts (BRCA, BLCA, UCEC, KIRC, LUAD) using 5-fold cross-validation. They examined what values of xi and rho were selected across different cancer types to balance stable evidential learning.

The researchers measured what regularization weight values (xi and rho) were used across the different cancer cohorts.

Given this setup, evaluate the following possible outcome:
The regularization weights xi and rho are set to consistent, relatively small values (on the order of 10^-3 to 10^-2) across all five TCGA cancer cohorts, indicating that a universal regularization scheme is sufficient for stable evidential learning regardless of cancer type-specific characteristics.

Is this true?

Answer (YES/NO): YES